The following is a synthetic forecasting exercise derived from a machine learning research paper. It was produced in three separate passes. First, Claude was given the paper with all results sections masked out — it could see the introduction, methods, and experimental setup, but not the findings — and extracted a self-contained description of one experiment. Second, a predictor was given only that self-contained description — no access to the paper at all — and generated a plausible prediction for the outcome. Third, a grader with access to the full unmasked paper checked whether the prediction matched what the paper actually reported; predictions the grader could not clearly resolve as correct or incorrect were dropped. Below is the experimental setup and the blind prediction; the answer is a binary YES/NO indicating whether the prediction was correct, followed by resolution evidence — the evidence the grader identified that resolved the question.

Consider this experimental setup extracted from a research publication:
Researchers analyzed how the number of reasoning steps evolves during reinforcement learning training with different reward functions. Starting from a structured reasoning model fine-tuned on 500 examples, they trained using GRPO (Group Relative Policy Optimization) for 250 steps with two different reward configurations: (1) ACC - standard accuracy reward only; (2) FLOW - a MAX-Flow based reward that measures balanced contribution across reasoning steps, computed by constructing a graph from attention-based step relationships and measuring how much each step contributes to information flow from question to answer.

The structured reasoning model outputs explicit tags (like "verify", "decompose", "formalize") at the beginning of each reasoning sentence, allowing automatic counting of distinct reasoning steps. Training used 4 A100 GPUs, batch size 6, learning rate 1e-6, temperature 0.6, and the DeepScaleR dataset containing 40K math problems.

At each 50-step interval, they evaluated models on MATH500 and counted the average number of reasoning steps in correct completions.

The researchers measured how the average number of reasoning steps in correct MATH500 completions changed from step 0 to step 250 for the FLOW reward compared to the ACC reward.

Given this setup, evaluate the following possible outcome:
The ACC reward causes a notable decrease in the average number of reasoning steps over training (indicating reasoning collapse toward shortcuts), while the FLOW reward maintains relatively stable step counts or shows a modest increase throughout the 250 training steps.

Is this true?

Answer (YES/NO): NO